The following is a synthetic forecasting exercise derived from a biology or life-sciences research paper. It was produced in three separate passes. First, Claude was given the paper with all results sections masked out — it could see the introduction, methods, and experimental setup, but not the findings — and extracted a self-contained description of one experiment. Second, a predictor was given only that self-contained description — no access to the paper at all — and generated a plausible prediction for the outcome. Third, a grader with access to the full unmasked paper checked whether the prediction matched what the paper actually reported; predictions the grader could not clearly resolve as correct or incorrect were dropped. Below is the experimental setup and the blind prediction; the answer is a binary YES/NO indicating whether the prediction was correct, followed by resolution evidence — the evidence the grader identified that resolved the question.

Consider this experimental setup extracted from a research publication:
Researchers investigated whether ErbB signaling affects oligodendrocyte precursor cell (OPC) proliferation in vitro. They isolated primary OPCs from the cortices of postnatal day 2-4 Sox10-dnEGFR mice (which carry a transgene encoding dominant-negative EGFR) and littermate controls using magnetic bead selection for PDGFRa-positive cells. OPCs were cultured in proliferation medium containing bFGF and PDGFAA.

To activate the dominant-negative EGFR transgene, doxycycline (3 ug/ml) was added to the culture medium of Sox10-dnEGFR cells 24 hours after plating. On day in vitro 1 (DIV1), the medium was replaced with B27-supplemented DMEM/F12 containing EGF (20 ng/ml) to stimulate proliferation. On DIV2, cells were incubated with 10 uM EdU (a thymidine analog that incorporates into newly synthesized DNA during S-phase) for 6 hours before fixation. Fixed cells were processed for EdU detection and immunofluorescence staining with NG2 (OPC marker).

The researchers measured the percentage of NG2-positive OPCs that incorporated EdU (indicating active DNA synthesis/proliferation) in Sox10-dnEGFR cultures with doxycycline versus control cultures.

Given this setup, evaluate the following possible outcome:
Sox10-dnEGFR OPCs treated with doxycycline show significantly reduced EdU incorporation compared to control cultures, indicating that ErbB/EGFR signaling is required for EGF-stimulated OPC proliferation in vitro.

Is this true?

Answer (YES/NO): NO